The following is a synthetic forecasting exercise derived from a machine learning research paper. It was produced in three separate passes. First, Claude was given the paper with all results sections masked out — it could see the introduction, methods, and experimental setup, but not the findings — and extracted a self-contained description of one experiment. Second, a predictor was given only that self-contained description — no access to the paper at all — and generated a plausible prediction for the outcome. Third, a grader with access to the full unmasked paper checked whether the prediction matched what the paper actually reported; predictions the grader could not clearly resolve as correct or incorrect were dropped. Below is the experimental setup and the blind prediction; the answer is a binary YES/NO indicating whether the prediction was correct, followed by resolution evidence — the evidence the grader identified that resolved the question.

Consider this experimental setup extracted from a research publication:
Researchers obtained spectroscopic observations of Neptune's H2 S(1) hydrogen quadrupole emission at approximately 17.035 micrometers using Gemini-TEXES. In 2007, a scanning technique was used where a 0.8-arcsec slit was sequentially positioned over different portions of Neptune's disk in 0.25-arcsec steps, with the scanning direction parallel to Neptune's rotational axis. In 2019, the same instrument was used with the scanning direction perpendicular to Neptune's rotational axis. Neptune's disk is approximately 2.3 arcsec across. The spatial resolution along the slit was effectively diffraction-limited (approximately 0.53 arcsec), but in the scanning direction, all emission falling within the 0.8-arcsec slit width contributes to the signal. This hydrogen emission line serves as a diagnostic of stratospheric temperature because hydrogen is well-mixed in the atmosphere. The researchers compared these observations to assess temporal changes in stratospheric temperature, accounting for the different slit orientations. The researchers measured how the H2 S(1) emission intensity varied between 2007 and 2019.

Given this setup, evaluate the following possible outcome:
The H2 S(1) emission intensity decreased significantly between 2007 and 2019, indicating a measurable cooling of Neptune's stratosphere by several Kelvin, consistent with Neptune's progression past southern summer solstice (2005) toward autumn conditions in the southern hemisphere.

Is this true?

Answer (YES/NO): NO